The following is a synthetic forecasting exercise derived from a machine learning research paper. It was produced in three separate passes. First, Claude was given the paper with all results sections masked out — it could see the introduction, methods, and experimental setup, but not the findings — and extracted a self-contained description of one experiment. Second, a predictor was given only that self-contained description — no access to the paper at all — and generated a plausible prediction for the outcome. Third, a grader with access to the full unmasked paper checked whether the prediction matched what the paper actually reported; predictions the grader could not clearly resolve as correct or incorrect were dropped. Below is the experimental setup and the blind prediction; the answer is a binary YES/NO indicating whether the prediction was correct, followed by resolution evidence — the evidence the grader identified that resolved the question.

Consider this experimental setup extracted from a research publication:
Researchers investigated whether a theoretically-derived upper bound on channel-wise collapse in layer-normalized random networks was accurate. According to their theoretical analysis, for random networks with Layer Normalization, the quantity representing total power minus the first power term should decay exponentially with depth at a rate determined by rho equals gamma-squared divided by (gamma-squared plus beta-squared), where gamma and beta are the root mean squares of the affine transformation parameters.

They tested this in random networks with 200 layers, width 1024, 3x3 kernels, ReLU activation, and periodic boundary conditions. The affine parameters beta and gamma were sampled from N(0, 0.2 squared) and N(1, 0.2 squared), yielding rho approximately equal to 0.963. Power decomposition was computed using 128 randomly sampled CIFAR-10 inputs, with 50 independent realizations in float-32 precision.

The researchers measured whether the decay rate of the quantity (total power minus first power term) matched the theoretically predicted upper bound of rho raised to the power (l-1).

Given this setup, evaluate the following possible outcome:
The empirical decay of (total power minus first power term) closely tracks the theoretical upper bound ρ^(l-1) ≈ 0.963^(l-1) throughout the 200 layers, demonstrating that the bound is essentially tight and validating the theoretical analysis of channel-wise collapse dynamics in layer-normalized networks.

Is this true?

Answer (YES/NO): NO